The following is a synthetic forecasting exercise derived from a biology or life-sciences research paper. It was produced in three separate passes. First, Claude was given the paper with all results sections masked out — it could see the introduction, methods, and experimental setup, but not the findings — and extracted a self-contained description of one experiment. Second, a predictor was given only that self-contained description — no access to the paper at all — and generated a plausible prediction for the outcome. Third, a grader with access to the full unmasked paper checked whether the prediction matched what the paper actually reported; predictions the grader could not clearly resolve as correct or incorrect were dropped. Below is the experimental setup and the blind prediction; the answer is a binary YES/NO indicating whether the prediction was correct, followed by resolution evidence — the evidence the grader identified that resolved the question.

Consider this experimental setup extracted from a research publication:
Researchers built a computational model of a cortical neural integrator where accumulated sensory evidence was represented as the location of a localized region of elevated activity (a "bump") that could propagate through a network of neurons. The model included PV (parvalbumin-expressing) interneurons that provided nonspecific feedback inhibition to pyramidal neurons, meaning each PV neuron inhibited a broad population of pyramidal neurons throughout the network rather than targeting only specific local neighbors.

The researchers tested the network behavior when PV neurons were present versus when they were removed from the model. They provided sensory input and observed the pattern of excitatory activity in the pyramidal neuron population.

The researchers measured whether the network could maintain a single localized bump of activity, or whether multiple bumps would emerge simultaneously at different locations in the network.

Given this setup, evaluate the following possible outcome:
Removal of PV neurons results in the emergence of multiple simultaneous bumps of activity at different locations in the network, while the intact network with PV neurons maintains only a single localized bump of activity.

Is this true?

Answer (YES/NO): YES